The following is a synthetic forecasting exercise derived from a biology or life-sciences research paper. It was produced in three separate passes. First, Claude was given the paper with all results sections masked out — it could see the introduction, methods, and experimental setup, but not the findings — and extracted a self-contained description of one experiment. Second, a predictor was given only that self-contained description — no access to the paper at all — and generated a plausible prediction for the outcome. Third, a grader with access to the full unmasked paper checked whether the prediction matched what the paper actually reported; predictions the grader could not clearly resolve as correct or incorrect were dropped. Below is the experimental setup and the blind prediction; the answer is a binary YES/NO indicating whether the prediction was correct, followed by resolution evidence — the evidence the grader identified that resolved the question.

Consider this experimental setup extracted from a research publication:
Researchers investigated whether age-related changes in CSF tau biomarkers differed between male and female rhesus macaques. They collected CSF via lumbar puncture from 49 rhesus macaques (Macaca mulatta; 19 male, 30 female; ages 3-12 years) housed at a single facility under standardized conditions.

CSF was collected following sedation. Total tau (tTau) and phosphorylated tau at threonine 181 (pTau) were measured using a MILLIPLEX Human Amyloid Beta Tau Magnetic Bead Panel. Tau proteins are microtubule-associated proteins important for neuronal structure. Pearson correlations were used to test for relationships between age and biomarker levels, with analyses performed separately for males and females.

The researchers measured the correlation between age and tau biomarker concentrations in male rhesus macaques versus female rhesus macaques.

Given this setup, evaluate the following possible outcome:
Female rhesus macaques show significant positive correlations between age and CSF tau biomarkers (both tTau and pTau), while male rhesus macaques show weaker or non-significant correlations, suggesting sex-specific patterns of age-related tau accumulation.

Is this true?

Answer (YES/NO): NO